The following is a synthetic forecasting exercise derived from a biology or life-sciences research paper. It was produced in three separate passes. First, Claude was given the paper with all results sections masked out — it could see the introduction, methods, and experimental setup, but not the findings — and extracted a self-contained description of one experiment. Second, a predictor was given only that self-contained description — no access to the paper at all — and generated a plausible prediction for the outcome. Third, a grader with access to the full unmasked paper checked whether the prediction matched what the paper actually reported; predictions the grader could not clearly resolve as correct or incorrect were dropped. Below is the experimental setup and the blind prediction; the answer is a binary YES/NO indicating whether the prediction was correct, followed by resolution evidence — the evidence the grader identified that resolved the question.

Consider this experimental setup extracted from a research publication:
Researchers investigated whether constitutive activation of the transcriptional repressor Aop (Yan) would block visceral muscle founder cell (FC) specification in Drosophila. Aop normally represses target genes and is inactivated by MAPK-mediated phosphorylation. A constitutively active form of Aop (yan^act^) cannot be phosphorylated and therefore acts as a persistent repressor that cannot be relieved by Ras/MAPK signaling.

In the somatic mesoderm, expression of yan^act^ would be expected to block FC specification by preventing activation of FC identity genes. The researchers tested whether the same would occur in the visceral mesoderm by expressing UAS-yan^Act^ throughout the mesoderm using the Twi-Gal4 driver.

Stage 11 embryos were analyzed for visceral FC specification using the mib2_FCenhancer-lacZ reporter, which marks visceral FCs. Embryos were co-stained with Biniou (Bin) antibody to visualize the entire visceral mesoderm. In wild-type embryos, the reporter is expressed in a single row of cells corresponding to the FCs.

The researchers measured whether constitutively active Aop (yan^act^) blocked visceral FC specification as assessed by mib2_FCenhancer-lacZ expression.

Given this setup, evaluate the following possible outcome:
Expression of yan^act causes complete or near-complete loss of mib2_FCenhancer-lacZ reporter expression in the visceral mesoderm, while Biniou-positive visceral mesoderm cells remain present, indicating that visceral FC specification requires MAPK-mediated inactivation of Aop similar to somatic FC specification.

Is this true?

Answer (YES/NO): NO